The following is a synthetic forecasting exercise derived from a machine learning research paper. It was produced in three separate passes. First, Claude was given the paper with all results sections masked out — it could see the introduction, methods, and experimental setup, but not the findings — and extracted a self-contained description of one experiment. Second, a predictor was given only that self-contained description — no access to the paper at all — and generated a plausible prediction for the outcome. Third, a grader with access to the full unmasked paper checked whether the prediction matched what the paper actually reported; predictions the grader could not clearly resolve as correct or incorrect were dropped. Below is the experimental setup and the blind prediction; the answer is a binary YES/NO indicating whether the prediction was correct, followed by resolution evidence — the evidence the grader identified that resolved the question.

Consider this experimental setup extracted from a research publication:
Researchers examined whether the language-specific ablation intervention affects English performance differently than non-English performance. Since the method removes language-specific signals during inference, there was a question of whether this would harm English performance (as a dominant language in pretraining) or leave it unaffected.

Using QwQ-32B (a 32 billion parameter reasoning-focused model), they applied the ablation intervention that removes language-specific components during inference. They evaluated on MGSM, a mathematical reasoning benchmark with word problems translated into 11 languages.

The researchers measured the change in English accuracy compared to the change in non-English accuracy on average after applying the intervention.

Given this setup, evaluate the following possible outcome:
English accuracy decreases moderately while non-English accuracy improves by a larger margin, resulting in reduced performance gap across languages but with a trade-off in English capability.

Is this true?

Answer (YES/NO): NO